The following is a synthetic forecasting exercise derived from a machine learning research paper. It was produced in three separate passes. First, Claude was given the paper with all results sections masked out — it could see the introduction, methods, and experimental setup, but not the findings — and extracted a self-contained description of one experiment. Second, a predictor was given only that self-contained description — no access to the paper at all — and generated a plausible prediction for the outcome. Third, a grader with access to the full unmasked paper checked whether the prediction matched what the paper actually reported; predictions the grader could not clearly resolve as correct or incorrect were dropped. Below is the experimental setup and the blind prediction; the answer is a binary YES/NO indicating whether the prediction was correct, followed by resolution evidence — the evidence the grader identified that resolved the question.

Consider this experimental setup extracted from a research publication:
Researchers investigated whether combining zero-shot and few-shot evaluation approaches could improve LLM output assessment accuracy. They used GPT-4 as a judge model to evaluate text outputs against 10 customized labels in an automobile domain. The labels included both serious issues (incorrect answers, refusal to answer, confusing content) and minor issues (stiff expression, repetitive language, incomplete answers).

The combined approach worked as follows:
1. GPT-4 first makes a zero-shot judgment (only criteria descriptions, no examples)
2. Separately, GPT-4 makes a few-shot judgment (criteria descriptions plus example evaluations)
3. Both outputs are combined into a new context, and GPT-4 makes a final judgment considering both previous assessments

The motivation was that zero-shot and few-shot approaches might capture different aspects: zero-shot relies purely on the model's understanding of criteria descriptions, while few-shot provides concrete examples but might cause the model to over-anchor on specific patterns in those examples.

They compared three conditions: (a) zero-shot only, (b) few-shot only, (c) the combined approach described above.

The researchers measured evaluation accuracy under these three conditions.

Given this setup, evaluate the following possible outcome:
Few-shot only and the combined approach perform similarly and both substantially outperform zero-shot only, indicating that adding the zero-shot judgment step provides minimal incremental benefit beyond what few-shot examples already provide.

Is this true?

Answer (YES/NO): NO